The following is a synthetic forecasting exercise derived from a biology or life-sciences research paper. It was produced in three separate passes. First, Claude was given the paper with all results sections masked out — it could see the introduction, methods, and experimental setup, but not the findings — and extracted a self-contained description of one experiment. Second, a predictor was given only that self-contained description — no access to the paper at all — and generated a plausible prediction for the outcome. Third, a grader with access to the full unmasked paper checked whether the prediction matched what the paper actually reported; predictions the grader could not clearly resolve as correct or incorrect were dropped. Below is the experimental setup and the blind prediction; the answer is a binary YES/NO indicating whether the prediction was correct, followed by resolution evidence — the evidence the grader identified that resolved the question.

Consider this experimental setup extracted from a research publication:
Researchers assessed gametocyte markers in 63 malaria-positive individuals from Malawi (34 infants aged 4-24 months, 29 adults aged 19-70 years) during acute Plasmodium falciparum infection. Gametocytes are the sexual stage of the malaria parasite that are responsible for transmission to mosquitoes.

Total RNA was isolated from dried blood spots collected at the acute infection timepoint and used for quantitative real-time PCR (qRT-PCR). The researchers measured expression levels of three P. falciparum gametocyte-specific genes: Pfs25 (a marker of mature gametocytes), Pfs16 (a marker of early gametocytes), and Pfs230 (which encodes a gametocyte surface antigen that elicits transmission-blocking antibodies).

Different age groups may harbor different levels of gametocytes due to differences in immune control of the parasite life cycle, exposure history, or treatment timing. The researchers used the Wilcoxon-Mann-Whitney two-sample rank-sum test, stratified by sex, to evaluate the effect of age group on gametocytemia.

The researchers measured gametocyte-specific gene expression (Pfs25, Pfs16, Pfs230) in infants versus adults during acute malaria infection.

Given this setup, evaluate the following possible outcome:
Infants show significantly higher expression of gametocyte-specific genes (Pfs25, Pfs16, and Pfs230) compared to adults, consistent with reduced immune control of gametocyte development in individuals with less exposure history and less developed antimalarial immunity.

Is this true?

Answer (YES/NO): NO